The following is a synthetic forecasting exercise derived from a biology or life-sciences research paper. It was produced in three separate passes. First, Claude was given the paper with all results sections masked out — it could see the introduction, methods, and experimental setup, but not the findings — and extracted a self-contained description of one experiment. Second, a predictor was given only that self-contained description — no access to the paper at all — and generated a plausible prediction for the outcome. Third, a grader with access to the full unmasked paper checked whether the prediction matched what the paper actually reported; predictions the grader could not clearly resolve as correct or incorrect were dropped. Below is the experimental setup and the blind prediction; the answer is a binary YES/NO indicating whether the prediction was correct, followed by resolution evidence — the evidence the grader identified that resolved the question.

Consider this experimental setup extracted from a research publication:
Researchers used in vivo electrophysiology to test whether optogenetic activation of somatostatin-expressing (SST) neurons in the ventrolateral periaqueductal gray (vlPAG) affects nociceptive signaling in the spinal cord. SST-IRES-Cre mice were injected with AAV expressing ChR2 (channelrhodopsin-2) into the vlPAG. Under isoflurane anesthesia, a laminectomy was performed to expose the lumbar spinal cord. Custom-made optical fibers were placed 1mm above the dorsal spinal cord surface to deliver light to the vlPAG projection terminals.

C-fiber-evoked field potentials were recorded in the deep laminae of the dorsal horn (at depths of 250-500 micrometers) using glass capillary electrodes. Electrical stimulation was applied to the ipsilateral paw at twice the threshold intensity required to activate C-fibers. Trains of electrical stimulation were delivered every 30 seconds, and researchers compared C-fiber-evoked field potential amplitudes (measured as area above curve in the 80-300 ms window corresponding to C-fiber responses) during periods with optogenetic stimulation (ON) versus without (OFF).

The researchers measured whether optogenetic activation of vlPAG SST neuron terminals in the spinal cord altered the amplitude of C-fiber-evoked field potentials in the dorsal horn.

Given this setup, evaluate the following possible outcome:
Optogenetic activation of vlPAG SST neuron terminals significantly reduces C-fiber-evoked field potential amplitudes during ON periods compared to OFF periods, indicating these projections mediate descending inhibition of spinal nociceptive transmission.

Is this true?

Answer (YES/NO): NO